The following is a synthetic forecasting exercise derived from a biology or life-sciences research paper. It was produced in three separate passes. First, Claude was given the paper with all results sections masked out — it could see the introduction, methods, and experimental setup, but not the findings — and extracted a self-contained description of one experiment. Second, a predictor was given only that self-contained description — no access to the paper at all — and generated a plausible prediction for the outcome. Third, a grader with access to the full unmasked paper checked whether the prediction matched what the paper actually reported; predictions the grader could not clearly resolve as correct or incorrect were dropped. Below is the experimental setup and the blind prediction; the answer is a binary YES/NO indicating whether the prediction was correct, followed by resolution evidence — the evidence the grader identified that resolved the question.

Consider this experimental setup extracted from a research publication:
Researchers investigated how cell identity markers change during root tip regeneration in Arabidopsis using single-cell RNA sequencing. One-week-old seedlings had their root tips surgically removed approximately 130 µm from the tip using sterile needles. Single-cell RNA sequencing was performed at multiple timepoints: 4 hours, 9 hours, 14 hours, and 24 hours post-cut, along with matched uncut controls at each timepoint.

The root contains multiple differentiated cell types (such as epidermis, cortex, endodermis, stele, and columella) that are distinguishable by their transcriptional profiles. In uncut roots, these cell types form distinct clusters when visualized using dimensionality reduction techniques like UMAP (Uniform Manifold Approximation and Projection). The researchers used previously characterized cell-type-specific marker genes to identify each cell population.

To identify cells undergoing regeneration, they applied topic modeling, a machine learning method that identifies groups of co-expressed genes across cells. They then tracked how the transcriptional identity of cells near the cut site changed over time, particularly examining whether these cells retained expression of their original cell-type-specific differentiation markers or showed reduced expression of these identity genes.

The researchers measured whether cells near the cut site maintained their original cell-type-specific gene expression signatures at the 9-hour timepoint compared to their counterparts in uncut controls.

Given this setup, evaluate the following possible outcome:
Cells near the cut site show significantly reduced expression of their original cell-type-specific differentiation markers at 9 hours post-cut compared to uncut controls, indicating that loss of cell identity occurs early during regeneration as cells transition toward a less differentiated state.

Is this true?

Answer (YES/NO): YES